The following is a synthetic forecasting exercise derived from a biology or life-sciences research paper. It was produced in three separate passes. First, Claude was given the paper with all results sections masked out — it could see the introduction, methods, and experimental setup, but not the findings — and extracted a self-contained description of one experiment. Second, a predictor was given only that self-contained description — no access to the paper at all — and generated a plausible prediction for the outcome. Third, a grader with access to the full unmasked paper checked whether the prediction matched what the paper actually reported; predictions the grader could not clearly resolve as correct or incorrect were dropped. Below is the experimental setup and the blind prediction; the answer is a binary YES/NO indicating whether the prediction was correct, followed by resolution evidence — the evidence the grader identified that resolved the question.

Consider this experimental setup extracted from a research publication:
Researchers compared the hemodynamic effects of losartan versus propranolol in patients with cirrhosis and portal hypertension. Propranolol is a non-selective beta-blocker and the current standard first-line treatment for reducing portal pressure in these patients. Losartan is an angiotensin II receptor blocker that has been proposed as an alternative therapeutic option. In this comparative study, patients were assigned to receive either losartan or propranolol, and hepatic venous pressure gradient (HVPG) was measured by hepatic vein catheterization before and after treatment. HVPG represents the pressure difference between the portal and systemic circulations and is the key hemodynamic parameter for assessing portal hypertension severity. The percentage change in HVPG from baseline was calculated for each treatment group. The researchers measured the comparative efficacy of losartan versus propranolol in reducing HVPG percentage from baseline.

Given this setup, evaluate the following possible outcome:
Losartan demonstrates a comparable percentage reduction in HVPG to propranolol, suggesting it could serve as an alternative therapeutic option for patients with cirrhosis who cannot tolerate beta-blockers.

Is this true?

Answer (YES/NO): NO